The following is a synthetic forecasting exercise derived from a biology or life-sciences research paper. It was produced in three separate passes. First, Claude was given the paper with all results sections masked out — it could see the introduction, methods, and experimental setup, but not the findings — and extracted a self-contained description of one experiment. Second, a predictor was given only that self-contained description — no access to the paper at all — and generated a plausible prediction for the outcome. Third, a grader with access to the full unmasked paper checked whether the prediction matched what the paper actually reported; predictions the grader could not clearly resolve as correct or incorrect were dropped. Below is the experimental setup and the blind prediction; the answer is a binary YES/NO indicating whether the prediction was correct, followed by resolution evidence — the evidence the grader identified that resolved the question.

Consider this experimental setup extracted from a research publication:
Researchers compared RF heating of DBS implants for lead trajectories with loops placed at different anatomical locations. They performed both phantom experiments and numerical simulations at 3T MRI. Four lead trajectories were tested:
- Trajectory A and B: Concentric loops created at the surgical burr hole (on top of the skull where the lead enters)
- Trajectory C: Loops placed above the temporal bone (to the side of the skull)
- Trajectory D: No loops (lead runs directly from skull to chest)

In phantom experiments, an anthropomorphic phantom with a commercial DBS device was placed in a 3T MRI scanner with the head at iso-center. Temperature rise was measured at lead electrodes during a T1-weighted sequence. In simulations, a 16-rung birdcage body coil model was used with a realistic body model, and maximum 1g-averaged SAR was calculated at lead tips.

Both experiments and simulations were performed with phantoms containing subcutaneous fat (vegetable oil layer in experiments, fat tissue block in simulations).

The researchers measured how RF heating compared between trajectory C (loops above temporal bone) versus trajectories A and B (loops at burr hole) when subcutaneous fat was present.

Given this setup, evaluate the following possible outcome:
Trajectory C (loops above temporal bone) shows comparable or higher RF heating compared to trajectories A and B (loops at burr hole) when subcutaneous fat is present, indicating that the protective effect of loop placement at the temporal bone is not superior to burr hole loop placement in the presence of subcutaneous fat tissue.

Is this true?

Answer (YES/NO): YES